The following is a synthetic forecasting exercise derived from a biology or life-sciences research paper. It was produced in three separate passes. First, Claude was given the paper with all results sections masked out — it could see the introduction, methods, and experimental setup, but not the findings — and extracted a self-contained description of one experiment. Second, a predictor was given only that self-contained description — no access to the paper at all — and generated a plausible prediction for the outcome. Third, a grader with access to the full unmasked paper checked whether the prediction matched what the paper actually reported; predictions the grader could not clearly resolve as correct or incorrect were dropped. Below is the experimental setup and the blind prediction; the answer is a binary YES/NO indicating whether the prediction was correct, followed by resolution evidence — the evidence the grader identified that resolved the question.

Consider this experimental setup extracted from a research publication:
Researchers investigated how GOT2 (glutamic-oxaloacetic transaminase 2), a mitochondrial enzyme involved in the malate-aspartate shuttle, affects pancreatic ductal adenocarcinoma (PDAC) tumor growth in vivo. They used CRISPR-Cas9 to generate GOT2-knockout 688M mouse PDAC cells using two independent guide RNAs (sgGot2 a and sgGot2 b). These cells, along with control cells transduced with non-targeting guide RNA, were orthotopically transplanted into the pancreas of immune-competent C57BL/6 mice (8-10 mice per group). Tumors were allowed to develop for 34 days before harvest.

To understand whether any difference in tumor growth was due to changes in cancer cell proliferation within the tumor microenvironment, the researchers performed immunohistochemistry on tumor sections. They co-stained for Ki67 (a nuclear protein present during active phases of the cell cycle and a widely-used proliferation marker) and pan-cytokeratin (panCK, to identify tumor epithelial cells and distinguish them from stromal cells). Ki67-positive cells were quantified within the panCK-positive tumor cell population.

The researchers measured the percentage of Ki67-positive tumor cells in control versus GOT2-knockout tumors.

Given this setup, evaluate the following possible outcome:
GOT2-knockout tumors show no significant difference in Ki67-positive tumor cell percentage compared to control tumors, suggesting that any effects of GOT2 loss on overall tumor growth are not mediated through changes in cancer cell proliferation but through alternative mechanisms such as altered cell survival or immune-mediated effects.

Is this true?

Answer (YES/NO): YES